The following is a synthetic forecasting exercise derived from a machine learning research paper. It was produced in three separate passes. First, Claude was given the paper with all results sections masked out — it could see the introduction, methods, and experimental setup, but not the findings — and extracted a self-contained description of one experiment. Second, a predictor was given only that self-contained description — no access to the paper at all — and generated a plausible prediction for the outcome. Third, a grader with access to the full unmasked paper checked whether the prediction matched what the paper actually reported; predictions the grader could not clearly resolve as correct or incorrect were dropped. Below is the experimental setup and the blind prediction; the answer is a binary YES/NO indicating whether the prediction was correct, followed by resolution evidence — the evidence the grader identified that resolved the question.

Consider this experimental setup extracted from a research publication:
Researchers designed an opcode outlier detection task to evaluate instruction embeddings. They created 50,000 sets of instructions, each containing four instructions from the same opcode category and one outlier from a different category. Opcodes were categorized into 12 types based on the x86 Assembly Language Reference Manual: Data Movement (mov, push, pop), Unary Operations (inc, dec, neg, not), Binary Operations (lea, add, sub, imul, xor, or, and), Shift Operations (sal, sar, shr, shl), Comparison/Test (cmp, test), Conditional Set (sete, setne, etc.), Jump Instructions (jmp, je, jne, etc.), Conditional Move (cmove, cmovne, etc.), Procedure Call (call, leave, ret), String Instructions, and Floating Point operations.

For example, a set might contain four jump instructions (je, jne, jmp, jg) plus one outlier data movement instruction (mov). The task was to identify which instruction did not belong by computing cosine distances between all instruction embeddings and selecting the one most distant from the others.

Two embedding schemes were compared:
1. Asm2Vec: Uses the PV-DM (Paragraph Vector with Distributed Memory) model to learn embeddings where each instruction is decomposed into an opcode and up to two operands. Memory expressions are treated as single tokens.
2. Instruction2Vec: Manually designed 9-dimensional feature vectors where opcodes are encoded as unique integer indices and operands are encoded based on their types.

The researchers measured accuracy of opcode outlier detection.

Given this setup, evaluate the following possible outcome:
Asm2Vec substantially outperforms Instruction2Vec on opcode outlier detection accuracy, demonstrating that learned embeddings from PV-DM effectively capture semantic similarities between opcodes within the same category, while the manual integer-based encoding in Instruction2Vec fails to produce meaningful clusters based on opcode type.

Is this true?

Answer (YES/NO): NO